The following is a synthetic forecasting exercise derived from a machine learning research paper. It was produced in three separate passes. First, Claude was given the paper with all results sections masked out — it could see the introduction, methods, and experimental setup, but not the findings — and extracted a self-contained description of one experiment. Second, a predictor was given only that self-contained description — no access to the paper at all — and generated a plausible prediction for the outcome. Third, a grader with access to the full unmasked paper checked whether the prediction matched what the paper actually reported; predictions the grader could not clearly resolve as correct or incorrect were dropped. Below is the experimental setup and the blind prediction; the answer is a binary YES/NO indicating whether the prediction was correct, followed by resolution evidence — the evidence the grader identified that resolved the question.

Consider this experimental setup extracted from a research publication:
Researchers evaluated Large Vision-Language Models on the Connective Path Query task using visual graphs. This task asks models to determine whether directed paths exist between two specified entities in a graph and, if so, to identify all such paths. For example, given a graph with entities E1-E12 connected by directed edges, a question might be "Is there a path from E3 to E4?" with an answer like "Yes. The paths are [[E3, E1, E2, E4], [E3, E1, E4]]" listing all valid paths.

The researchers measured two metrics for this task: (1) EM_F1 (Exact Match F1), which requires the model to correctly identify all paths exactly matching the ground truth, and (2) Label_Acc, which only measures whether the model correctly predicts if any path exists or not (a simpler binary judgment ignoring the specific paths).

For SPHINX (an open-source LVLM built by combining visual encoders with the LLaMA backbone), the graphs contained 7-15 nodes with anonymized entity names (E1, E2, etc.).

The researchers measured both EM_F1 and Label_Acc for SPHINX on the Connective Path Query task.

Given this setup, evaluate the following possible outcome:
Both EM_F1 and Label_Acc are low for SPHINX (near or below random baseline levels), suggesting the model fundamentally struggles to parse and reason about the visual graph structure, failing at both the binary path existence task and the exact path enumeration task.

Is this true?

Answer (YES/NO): NO